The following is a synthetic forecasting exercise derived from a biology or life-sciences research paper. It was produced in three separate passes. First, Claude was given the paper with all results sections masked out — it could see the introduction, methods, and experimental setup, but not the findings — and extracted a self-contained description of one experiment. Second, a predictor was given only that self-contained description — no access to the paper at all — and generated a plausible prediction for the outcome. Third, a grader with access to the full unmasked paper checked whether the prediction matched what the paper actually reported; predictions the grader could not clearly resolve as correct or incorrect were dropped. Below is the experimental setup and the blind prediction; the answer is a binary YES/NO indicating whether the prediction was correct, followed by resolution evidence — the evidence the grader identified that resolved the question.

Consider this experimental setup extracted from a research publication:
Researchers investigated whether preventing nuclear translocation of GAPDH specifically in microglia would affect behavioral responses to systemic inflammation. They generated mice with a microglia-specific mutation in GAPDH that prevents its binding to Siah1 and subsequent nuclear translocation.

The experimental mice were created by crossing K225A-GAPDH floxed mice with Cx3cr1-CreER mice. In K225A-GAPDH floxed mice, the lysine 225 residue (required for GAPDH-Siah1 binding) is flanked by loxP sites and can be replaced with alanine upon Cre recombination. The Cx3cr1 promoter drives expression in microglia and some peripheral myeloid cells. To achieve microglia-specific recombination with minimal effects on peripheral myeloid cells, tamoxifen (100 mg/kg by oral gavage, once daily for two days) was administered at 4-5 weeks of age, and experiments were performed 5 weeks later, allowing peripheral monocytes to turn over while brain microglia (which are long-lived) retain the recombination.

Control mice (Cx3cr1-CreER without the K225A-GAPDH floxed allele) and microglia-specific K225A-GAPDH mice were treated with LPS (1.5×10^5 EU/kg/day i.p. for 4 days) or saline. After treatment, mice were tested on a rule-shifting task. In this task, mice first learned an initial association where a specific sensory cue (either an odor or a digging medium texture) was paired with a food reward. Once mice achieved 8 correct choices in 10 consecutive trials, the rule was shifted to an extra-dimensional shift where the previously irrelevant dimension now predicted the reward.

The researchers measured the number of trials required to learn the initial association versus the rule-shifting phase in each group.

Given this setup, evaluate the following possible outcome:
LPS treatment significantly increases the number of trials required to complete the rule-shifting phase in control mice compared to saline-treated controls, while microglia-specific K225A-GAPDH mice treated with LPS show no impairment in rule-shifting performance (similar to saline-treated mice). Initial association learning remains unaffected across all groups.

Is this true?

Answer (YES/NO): YES